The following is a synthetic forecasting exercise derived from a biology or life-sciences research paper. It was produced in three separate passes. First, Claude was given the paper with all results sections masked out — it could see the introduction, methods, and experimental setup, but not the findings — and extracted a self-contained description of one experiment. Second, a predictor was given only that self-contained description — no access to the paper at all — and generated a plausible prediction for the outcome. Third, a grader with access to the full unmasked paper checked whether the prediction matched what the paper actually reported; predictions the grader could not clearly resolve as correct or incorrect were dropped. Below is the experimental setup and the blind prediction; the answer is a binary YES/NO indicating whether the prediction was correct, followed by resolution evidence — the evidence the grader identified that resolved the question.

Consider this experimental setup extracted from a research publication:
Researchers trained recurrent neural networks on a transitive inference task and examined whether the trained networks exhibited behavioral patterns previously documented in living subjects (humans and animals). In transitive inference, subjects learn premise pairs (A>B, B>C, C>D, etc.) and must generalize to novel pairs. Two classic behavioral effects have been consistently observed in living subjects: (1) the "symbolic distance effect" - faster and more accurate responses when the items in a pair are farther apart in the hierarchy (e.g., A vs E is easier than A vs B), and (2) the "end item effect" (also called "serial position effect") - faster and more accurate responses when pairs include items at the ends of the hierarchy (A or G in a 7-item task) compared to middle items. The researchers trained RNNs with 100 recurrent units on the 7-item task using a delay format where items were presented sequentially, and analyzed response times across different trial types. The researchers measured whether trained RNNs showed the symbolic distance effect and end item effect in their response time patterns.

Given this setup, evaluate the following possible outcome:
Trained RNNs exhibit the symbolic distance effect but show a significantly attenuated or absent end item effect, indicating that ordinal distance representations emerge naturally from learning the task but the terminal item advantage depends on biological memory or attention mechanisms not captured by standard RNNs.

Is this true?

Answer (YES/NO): NO